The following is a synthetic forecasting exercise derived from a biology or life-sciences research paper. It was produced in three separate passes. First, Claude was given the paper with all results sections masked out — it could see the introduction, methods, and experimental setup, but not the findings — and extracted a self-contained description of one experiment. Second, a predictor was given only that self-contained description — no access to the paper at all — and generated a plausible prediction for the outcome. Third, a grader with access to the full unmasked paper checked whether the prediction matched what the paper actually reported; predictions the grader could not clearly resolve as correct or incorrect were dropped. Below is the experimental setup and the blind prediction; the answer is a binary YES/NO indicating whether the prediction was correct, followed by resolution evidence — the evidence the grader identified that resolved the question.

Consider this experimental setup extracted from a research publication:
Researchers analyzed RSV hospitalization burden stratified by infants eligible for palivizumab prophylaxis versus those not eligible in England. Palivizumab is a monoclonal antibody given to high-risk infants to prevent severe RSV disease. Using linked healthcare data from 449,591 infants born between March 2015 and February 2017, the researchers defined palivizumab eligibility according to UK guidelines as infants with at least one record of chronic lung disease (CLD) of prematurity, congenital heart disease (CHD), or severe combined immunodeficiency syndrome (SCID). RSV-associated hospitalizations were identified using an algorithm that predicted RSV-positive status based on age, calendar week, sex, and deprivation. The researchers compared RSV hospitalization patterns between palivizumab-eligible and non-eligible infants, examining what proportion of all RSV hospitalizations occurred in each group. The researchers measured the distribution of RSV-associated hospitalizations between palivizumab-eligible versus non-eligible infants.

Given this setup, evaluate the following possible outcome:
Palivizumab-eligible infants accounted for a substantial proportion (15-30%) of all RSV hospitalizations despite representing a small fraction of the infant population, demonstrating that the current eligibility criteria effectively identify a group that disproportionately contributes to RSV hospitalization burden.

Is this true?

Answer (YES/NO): NO